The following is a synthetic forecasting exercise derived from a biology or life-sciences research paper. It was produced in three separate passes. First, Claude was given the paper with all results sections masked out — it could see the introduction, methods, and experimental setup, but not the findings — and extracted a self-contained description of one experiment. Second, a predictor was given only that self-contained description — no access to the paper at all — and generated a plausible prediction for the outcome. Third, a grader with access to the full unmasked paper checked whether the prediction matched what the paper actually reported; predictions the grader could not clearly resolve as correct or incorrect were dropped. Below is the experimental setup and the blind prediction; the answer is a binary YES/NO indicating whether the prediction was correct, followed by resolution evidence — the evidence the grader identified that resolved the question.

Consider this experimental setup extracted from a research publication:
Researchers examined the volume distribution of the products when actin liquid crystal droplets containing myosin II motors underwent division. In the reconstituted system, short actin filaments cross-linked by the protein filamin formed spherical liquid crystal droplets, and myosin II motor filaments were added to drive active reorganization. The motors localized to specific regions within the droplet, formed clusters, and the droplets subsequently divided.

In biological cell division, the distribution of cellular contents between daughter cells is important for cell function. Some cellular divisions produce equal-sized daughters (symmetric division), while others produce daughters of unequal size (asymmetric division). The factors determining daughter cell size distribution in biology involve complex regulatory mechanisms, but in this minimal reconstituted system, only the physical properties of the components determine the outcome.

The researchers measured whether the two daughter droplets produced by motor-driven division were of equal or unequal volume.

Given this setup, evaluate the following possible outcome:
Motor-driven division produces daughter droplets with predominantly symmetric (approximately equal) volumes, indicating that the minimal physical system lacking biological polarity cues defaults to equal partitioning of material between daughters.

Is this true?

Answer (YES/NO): YES